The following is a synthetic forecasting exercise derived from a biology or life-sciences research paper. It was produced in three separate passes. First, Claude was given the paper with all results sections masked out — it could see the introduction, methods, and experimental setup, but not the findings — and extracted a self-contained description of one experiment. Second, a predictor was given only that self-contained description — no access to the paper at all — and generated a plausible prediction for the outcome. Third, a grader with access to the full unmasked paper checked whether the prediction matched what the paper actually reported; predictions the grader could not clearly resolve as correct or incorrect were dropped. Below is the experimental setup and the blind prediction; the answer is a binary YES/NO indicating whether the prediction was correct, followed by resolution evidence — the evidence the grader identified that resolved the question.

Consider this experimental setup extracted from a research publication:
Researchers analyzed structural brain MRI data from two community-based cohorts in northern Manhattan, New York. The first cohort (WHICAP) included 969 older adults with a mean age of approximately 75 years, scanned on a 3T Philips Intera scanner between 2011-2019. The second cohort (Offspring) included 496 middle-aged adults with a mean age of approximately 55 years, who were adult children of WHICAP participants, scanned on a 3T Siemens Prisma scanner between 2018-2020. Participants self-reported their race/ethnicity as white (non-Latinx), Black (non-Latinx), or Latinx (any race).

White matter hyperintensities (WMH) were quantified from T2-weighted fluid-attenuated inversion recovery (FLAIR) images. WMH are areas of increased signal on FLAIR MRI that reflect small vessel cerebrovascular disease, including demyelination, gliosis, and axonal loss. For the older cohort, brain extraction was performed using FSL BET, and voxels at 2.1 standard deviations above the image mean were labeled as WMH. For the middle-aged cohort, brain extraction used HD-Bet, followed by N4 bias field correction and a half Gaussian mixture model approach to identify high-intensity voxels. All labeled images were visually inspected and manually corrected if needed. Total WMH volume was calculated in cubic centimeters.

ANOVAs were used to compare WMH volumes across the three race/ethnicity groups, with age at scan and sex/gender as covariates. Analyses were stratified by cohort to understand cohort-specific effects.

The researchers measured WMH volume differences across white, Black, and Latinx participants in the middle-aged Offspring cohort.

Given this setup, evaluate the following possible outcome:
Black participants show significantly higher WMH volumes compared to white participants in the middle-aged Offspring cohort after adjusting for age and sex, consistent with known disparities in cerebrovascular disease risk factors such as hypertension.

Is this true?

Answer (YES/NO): YES